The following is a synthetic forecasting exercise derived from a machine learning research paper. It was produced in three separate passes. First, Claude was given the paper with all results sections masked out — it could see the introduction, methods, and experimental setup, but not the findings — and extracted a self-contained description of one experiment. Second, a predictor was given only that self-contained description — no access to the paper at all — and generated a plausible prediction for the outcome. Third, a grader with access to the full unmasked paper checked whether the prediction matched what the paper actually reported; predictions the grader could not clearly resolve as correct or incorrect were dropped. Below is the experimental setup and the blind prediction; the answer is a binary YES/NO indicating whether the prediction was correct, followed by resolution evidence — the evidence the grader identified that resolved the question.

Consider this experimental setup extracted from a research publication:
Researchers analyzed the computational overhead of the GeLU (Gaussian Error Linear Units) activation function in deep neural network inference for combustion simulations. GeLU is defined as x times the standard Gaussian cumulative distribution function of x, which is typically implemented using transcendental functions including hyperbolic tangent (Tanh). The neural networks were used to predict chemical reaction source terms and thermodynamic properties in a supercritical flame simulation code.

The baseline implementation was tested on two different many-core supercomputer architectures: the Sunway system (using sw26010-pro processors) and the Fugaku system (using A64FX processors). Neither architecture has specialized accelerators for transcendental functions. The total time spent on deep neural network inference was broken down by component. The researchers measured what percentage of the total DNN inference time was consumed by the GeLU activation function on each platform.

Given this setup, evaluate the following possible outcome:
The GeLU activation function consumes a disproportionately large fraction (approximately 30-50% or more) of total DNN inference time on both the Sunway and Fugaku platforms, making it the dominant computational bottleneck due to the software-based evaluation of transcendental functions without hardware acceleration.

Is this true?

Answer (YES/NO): YES